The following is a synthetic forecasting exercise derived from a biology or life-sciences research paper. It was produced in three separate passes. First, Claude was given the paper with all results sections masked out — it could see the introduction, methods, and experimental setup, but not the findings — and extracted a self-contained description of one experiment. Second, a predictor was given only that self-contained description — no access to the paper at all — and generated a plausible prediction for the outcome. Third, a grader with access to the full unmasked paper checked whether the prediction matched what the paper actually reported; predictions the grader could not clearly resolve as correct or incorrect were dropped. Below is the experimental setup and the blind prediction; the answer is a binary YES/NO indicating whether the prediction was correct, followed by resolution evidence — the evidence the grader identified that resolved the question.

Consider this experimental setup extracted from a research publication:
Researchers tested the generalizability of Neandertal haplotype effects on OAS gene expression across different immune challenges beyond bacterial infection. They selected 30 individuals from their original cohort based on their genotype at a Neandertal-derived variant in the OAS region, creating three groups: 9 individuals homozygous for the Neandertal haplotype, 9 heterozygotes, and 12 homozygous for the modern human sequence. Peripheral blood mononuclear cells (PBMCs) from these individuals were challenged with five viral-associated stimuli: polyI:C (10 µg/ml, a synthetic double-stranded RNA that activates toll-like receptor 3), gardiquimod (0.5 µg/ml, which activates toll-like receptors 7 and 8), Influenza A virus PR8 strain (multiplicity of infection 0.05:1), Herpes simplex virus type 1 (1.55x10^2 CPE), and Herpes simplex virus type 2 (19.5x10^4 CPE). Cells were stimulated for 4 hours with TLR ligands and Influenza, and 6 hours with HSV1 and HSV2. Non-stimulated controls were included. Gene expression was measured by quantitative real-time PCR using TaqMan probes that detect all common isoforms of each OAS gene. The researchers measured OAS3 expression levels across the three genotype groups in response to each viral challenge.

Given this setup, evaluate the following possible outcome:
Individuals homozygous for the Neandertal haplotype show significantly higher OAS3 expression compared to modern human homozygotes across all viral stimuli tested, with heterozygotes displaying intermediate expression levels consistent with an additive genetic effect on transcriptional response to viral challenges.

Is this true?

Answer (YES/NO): NO